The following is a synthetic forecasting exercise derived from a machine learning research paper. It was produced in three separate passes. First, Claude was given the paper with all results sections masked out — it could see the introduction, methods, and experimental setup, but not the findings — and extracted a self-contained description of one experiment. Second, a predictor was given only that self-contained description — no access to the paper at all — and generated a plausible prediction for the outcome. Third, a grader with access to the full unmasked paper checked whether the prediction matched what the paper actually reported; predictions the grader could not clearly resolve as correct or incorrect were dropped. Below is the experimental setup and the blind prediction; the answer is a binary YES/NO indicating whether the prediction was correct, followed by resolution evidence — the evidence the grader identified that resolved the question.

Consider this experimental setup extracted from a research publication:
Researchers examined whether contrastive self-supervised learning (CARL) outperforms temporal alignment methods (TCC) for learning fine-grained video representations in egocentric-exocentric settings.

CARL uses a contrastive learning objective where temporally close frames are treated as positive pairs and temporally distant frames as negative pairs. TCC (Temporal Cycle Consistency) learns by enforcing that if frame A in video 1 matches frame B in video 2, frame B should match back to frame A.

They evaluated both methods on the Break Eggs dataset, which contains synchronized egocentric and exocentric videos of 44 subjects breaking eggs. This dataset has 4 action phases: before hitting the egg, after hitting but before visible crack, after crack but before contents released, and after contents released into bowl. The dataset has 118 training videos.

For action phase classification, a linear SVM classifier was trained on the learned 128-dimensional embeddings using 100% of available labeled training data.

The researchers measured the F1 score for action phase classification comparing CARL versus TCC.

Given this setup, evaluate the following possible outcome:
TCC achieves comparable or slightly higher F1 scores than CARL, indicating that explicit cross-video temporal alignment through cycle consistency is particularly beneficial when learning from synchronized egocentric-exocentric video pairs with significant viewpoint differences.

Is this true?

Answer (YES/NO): NO